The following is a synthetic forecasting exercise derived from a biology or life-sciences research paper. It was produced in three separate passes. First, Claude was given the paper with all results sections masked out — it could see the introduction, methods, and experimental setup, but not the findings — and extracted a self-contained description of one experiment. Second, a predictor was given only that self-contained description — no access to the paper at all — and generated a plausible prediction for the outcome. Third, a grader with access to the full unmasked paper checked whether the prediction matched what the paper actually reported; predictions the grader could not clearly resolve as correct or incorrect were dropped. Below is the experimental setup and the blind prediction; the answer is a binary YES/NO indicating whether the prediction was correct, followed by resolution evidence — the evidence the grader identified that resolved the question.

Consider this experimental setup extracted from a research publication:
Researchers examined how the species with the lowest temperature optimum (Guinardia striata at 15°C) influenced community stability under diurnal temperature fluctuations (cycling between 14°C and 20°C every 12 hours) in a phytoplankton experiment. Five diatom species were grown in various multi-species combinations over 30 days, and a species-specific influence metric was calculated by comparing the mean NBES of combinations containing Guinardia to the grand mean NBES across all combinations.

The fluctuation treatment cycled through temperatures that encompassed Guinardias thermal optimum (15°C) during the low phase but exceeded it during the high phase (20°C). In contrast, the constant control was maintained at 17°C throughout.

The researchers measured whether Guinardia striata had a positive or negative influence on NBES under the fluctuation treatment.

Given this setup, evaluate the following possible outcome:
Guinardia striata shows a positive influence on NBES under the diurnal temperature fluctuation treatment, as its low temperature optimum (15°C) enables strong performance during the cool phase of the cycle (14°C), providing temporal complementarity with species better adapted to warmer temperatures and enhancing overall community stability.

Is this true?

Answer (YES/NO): NO